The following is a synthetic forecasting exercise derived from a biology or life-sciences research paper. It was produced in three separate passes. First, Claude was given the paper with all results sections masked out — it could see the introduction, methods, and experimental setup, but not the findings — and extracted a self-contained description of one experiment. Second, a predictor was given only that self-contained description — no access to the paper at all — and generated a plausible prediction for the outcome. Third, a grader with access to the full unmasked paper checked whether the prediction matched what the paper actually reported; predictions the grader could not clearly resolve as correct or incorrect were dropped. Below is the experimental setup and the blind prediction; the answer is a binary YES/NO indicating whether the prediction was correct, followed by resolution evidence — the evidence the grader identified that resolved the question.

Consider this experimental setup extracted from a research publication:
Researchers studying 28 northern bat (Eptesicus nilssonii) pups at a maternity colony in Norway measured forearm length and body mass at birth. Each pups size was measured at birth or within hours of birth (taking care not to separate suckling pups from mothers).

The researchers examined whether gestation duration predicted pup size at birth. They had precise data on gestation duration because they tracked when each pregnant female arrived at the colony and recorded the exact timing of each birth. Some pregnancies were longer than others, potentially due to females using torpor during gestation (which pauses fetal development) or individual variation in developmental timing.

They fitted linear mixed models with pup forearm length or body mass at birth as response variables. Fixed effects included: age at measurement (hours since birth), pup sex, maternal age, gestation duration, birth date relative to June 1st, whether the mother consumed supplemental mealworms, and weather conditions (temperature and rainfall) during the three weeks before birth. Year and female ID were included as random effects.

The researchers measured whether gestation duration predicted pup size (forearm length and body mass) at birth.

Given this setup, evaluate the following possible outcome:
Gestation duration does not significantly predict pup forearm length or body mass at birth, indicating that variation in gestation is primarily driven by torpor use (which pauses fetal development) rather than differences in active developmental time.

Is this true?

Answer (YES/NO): YES